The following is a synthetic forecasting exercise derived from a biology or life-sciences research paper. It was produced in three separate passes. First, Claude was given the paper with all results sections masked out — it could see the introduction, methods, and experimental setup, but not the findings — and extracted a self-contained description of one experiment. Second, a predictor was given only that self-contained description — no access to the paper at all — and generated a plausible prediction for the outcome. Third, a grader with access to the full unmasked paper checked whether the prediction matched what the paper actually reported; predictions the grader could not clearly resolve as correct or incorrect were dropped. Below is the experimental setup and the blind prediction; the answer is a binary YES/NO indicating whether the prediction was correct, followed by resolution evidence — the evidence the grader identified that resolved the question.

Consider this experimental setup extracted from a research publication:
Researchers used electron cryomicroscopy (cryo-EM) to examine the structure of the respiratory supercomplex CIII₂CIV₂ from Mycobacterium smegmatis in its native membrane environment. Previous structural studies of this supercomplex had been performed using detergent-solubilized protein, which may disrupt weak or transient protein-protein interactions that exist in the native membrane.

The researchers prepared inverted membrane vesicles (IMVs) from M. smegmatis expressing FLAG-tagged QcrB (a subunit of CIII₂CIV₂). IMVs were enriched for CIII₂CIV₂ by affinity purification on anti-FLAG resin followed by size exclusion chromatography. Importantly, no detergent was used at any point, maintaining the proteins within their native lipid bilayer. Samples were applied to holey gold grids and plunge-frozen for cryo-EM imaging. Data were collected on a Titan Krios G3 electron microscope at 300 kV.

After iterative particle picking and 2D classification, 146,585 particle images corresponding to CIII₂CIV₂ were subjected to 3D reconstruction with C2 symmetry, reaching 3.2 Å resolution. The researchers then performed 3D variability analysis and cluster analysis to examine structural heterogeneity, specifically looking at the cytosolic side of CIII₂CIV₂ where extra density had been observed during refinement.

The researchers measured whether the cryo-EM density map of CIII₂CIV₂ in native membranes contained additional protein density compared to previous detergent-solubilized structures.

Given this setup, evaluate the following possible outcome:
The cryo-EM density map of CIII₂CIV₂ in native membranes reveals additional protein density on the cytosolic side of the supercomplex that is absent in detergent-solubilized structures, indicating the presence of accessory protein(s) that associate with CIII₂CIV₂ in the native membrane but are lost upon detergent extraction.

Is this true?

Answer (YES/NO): YES